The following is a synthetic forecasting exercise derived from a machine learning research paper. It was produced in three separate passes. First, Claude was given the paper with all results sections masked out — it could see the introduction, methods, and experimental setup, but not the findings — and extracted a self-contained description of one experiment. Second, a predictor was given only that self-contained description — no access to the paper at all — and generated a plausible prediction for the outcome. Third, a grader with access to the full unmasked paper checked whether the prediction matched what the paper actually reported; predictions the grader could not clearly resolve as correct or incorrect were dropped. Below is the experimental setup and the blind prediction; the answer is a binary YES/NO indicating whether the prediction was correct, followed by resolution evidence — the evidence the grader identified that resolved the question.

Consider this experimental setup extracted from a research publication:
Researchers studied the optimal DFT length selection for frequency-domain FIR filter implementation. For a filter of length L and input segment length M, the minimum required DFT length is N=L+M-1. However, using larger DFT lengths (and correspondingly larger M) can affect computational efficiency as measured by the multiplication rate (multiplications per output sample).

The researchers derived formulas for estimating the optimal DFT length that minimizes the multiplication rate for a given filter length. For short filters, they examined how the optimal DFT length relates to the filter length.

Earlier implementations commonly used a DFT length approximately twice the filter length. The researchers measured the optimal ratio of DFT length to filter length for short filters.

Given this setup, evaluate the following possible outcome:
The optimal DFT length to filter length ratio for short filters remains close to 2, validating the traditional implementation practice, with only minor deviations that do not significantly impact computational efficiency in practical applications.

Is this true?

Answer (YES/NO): NO